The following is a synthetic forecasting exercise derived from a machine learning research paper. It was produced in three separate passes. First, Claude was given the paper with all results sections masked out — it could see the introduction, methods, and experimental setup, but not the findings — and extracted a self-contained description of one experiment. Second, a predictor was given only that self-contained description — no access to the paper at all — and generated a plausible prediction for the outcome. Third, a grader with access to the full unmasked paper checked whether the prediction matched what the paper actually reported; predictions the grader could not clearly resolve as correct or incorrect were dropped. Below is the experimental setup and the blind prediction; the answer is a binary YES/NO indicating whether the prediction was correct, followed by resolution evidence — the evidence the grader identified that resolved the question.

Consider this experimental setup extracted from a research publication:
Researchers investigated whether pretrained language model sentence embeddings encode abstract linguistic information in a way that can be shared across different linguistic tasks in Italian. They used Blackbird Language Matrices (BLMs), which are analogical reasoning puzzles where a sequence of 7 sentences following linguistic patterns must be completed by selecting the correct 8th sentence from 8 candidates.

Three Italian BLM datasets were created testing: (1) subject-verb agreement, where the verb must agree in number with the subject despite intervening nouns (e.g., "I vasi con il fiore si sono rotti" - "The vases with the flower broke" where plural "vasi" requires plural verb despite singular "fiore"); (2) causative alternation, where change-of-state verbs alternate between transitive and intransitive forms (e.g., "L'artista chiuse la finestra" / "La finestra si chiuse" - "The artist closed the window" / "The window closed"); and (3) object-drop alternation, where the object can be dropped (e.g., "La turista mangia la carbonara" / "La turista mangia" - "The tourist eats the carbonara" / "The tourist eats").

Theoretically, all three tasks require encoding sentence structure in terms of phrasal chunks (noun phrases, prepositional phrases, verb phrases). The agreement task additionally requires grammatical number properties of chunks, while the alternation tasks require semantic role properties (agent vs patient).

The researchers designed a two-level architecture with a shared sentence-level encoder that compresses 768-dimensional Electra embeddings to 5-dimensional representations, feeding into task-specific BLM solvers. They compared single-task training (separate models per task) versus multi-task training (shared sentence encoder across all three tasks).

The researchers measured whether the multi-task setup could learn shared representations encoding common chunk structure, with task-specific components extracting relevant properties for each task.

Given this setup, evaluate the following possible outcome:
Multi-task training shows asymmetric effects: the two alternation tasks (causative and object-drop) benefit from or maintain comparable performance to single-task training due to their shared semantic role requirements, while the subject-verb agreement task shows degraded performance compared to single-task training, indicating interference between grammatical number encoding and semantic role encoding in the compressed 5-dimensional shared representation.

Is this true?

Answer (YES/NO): NO